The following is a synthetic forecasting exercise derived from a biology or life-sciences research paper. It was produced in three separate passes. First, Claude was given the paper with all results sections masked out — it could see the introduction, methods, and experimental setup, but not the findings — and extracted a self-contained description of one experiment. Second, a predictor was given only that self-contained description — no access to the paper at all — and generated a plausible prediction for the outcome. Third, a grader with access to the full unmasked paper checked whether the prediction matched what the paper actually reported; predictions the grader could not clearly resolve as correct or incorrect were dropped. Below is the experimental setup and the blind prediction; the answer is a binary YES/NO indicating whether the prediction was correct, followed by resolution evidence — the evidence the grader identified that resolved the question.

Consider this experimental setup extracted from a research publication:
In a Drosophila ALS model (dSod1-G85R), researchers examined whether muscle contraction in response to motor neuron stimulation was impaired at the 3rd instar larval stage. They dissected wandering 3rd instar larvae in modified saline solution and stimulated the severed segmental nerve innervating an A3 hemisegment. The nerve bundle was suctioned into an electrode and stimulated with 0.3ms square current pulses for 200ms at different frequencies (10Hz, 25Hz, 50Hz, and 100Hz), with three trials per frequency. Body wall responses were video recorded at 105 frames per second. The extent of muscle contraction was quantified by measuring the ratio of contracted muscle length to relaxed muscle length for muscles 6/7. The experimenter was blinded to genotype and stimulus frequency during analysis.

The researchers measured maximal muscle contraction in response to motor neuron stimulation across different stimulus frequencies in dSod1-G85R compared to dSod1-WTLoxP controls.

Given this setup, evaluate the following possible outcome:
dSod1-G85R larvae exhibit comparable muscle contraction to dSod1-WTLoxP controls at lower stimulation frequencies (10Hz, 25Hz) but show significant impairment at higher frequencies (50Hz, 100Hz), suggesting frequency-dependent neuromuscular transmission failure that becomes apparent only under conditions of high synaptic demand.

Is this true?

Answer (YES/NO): NO